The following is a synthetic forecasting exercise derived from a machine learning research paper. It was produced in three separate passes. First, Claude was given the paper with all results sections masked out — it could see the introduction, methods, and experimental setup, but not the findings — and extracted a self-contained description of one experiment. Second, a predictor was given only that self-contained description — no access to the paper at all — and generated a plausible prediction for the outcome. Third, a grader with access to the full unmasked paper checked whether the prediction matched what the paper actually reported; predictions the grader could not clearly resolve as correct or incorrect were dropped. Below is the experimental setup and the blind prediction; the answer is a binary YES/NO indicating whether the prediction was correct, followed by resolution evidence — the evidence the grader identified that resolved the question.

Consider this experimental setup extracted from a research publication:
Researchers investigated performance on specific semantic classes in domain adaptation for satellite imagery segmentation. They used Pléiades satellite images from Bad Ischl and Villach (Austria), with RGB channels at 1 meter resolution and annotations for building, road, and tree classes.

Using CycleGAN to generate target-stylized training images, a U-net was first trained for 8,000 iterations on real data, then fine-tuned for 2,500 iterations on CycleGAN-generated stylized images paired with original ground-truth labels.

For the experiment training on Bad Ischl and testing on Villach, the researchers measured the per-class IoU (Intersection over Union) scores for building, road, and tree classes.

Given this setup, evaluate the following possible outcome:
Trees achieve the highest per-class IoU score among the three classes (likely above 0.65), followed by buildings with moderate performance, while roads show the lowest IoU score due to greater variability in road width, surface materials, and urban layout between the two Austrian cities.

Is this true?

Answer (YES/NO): YES